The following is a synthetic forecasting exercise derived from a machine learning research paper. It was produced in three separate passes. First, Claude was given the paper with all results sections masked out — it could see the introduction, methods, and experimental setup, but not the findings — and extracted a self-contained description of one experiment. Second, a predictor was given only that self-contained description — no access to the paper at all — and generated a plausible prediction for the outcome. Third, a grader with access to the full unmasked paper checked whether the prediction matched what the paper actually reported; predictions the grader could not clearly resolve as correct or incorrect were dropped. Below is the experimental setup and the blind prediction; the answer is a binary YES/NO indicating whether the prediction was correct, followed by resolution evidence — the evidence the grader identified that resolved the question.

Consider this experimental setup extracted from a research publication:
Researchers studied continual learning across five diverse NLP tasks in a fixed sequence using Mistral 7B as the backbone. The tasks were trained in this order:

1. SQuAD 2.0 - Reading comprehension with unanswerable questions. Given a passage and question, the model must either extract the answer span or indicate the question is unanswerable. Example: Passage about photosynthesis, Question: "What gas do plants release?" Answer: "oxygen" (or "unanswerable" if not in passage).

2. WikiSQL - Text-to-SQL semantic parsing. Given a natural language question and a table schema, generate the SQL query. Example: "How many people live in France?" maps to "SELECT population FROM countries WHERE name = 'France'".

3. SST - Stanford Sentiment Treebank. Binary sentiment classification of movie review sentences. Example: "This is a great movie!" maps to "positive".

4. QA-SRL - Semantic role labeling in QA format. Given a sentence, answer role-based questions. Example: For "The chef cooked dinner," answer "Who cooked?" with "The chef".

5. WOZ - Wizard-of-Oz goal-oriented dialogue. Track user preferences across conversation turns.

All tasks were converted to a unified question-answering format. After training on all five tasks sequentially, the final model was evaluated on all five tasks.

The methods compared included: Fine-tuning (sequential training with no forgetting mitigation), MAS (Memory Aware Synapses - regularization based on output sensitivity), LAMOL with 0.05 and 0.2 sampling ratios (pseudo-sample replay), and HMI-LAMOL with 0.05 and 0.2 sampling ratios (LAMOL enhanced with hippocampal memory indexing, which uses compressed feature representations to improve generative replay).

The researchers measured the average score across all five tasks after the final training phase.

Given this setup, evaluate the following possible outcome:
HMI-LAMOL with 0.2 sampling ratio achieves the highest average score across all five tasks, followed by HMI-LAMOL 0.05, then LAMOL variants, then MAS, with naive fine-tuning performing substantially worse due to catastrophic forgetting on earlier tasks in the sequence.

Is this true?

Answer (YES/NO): NO